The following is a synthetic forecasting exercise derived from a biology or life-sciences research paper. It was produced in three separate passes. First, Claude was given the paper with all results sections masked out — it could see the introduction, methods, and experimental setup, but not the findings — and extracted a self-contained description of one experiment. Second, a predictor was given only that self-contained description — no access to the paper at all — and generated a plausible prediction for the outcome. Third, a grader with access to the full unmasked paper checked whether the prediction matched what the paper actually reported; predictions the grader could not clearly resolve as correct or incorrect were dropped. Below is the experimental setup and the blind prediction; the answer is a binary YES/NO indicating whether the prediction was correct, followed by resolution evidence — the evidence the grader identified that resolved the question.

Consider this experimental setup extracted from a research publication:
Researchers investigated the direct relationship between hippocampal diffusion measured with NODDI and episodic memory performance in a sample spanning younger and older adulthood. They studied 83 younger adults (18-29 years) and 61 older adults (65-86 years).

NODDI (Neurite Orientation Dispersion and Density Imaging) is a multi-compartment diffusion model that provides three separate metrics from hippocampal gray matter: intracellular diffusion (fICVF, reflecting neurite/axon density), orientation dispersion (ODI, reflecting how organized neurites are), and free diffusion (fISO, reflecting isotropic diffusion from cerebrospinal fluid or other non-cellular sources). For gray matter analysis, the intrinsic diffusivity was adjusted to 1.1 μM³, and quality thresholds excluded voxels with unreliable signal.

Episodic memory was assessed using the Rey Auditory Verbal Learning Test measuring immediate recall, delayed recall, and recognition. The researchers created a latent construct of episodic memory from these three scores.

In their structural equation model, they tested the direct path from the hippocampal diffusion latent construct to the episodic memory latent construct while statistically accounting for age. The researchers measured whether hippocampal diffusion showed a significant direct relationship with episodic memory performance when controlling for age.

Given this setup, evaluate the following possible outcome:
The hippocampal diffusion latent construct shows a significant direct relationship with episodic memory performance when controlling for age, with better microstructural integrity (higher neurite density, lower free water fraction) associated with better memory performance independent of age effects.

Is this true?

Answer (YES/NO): NO